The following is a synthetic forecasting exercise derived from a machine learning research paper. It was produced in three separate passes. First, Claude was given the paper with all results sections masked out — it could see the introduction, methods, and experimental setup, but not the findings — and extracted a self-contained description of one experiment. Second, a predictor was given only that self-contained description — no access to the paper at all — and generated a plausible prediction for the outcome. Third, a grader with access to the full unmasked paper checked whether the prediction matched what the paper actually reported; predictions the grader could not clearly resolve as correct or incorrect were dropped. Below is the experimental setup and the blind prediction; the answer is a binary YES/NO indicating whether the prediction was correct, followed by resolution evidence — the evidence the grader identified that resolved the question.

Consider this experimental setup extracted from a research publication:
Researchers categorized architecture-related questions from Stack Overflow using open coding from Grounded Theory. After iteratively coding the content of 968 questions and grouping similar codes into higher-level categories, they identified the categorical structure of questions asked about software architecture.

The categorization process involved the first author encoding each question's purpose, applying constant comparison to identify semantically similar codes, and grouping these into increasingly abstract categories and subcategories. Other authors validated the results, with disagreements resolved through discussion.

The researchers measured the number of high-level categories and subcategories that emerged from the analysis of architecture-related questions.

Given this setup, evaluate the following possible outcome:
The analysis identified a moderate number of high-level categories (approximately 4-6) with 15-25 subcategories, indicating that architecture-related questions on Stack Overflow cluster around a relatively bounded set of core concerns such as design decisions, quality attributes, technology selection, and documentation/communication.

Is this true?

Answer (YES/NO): NO